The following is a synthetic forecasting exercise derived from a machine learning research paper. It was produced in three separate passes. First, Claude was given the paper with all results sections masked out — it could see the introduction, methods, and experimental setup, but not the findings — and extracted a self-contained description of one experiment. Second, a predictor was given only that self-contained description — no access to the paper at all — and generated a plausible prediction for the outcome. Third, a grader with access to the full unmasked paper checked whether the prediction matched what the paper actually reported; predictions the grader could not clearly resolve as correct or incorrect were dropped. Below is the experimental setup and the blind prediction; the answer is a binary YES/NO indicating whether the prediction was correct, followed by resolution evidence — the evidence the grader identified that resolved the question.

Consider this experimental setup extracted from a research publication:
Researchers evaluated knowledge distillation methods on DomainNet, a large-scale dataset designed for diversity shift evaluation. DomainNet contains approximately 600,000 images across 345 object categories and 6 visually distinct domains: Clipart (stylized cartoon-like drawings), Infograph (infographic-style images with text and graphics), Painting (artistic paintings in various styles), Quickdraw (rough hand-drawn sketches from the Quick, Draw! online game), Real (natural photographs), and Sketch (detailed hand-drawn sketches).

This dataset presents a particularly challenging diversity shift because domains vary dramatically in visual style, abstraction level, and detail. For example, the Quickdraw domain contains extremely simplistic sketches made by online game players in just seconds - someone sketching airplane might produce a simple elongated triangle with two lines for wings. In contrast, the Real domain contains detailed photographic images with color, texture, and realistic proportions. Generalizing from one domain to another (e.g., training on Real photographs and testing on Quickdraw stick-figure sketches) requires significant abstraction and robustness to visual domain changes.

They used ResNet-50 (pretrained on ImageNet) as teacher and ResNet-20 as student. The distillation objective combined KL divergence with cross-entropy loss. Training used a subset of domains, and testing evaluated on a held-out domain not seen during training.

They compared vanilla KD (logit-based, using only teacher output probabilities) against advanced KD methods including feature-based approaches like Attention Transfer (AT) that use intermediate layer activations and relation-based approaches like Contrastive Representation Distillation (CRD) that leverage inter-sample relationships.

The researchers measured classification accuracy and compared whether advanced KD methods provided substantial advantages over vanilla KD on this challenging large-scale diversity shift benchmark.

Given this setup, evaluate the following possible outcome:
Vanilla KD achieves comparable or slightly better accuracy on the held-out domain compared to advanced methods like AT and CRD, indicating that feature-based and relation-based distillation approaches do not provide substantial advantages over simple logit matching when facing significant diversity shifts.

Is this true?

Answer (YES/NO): YES